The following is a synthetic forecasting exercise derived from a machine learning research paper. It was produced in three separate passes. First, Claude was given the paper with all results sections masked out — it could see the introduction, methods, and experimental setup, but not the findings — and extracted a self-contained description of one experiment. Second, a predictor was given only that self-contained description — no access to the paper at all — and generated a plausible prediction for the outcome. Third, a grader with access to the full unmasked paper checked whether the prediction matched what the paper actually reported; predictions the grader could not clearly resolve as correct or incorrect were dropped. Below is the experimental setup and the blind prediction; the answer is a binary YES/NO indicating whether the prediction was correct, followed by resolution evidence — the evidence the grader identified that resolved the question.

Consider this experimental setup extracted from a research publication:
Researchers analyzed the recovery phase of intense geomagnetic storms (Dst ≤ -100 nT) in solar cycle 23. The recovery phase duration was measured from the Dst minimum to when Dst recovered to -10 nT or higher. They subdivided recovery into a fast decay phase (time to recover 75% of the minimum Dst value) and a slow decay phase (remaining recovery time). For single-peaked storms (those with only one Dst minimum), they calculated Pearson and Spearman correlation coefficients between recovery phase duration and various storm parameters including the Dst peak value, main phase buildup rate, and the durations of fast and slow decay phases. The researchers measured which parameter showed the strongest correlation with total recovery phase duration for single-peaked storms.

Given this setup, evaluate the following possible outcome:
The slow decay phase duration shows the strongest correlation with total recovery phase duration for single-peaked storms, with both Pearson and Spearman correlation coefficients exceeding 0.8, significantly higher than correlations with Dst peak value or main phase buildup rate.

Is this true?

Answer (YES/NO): YES